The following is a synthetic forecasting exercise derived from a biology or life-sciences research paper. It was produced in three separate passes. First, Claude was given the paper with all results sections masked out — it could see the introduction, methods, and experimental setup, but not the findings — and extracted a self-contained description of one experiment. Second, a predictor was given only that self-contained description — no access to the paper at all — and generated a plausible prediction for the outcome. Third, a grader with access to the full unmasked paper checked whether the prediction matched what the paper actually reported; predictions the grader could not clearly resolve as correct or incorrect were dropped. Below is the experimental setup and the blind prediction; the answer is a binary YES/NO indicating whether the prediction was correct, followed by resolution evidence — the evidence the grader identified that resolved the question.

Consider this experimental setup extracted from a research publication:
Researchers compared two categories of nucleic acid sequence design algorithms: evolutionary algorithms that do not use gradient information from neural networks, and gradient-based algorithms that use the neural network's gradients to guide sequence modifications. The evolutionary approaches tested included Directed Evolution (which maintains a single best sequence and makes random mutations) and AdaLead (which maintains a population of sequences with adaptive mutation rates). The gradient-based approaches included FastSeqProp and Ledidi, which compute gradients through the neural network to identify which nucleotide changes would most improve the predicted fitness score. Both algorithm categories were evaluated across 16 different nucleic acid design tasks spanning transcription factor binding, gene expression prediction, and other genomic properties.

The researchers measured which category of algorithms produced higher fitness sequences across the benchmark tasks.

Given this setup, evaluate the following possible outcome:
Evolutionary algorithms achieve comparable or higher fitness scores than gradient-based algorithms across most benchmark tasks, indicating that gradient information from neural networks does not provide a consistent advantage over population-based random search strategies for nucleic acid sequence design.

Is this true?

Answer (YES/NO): NO